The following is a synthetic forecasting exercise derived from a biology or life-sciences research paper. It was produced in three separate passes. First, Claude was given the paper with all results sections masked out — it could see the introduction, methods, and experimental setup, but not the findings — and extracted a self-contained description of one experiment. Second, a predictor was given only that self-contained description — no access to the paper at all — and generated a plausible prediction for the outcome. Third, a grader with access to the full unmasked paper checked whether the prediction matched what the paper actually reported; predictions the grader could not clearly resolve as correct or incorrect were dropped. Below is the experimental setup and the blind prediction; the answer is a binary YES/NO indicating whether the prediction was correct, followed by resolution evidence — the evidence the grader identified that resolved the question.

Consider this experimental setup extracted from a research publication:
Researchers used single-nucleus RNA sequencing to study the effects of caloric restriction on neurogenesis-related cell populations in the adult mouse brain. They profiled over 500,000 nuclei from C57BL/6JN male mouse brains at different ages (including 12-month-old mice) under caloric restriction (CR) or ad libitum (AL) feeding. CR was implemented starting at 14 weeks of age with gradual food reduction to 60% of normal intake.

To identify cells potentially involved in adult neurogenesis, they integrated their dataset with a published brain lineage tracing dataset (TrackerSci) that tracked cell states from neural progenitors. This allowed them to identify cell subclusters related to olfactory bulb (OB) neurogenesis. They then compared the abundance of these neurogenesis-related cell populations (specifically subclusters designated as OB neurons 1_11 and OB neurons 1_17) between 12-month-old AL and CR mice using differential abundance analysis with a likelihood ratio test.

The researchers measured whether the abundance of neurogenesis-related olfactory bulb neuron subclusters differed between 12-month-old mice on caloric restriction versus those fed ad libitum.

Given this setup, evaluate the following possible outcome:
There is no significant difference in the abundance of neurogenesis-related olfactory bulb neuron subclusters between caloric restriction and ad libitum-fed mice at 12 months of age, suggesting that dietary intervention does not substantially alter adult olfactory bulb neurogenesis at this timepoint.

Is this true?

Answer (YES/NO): NO